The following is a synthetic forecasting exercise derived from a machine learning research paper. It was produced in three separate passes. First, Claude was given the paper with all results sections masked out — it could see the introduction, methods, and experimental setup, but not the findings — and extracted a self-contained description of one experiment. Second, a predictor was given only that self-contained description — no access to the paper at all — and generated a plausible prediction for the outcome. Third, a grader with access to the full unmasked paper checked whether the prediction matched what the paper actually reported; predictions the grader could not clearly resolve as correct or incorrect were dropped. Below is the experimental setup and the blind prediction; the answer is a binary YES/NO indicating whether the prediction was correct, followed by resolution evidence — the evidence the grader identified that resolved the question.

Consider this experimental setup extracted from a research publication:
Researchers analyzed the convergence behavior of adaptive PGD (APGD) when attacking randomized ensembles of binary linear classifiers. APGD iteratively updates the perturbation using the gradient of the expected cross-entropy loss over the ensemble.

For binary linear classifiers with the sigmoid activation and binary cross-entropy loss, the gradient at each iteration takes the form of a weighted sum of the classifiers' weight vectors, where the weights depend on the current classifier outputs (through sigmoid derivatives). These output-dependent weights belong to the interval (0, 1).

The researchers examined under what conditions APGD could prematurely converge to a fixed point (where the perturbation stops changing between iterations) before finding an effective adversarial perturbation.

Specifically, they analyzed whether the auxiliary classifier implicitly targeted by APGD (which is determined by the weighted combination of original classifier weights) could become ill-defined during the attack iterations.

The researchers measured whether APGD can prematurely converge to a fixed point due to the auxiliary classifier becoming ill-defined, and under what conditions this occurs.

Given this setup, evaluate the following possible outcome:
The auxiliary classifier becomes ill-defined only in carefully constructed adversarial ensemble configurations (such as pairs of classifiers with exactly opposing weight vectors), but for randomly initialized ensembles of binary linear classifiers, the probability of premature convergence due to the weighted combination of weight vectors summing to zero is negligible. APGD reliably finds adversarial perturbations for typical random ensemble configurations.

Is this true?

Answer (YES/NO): NO